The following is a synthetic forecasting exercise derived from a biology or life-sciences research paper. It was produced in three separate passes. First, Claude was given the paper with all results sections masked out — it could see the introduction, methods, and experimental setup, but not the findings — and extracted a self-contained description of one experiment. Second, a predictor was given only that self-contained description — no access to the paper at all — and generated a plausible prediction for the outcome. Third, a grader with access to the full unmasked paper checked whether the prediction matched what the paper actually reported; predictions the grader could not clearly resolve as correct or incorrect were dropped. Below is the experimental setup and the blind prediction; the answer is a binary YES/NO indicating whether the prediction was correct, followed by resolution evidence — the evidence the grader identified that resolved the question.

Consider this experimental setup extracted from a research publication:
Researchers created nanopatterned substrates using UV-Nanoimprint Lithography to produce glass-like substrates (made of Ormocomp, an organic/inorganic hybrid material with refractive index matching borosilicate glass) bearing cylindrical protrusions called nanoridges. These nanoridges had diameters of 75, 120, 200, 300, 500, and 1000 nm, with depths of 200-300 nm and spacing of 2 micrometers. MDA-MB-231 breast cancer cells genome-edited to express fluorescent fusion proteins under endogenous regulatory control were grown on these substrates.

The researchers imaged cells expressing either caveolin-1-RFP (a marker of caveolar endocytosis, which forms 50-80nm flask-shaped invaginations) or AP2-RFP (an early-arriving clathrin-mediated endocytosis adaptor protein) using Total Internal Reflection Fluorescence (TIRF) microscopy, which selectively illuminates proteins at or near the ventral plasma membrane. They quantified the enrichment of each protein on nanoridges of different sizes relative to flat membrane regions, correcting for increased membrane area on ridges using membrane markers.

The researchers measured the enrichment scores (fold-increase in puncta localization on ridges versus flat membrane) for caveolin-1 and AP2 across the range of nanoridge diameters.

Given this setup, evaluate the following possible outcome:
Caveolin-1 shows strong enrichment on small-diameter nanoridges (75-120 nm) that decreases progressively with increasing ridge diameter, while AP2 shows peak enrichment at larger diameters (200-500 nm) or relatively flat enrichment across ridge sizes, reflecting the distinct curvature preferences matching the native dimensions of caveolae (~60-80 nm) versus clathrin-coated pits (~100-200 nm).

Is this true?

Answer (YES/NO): NO